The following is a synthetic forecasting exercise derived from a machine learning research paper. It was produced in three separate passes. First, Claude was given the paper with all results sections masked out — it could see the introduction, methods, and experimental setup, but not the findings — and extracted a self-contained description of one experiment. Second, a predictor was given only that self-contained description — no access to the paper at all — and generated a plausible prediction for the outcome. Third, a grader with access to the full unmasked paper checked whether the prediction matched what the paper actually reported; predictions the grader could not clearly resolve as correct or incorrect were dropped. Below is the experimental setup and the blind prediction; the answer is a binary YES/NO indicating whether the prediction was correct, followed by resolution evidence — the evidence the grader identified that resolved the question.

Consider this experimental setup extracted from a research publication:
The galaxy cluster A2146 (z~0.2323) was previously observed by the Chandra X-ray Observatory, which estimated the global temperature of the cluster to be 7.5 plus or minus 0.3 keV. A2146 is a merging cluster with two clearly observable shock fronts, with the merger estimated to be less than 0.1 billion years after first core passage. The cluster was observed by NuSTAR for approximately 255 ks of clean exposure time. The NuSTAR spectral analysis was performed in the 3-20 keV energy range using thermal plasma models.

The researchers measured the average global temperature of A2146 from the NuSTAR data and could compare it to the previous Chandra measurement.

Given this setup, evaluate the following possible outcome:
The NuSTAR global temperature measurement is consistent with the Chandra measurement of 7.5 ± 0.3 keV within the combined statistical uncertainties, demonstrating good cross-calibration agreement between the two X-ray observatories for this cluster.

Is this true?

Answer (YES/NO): NO